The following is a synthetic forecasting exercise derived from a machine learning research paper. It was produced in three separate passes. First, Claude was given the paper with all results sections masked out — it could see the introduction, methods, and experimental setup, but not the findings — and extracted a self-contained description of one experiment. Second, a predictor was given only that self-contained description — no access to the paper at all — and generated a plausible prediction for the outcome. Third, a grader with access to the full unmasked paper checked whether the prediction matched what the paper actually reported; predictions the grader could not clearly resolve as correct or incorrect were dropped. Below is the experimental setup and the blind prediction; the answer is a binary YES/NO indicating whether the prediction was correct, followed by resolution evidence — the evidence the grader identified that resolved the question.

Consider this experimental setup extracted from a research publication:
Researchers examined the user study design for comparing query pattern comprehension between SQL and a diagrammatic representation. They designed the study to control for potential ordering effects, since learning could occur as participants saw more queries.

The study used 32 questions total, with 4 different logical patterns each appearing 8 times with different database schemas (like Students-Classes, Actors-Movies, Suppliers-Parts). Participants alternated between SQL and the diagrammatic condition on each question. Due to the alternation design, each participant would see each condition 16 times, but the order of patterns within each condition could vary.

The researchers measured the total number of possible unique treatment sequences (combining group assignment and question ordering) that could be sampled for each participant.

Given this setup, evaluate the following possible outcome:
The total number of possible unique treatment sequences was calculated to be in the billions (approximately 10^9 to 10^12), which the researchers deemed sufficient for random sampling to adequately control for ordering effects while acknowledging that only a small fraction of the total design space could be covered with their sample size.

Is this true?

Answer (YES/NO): NO